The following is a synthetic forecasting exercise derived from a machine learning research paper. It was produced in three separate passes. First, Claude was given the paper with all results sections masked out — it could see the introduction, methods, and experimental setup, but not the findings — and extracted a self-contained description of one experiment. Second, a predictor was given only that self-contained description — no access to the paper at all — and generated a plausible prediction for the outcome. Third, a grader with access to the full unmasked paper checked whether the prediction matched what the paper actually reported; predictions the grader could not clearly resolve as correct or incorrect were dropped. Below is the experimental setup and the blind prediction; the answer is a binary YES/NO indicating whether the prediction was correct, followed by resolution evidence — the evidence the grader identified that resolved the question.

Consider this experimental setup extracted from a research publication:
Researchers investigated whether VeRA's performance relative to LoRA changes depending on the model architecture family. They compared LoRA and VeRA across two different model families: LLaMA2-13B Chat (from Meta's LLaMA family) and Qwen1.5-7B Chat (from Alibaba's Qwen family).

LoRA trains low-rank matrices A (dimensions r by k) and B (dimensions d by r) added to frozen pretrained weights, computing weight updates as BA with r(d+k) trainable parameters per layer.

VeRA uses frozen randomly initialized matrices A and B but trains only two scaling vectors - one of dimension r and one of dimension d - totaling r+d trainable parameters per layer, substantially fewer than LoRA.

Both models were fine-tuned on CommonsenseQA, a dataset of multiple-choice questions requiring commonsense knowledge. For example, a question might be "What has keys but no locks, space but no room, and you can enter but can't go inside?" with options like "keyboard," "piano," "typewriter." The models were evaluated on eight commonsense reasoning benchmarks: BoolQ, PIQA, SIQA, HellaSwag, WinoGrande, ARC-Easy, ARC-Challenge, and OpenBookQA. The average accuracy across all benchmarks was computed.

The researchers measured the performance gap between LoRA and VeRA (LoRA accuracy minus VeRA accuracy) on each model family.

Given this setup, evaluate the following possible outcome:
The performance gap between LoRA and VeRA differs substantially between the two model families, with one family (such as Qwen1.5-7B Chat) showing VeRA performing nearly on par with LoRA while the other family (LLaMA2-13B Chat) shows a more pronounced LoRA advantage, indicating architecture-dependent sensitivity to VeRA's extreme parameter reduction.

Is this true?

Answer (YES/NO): YES